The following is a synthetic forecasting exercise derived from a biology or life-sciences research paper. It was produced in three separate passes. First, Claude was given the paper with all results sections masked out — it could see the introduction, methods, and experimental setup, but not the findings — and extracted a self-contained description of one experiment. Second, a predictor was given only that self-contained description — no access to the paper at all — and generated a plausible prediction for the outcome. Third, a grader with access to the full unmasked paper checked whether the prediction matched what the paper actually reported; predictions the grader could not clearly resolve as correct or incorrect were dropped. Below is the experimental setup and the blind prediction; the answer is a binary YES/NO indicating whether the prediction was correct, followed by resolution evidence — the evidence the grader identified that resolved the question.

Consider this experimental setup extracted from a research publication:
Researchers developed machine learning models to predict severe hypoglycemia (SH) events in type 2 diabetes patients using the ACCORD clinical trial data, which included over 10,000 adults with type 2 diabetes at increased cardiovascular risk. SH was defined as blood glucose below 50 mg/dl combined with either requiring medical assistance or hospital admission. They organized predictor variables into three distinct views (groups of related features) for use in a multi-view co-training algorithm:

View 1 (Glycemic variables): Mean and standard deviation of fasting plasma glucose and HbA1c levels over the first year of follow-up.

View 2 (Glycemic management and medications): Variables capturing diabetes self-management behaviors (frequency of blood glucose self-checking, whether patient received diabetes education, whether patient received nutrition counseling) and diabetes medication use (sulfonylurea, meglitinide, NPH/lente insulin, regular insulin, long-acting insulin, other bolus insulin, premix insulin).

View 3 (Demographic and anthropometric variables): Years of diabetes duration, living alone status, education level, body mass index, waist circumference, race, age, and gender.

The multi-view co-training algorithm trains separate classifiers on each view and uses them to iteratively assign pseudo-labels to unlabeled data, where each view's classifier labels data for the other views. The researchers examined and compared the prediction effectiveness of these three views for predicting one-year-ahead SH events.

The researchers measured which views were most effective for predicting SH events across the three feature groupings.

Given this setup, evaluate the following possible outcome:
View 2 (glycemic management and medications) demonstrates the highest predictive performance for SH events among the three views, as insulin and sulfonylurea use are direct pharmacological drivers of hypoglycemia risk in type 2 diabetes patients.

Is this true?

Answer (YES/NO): NO